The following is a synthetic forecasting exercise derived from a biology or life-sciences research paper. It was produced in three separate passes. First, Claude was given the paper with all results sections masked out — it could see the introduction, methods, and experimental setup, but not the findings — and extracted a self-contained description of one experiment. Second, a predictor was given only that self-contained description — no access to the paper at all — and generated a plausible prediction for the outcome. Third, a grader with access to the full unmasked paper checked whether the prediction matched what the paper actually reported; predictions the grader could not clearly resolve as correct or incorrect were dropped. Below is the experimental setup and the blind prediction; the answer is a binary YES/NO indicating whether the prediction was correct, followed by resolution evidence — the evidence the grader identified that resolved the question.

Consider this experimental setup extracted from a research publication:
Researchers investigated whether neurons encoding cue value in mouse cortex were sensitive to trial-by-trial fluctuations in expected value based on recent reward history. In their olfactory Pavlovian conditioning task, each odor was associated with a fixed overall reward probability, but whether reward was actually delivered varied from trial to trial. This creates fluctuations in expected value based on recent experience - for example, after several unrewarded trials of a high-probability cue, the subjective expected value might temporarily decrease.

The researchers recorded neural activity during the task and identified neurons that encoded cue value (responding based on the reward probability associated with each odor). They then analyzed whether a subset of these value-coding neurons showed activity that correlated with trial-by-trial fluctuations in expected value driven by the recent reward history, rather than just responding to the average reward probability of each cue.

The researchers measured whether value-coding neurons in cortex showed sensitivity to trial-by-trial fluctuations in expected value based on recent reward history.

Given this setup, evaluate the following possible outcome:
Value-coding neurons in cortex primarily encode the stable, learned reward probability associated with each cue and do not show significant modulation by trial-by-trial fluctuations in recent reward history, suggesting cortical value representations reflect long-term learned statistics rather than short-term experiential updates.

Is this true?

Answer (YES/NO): NO